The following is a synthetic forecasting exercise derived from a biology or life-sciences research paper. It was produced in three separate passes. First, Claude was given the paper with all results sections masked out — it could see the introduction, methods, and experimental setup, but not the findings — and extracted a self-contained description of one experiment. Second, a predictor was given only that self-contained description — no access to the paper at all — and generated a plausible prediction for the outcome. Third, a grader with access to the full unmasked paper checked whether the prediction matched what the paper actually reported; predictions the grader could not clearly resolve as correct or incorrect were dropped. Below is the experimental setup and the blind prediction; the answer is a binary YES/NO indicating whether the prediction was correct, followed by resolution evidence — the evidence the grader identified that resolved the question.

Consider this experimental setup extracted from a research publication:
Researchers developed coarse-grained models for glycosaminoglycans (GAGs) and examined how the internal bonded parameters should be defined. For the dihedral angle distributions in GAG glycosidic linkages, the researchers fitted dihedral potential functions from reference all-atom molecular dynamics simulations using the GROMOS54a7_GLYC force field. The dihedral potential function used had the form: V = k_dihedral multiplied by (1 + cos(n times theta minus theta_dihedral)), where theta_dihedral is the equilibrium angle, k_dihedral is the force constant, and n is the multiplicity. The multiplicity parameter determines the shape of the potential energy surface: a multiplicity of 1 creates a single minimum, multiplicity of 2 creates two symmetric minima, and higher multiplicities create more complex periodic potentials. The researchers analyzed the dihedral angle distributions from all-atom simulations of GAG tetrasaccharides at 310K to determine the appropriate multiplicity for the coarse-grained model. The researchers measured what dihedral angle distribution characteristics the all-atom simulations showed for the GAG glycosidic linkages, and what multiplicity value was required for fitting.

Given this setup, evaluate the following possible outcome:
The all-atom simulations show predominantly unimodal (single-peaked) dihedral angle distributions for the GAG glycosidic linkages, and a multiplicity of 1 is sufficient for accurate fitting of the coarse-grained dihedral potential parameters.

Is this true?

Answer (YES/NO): YES